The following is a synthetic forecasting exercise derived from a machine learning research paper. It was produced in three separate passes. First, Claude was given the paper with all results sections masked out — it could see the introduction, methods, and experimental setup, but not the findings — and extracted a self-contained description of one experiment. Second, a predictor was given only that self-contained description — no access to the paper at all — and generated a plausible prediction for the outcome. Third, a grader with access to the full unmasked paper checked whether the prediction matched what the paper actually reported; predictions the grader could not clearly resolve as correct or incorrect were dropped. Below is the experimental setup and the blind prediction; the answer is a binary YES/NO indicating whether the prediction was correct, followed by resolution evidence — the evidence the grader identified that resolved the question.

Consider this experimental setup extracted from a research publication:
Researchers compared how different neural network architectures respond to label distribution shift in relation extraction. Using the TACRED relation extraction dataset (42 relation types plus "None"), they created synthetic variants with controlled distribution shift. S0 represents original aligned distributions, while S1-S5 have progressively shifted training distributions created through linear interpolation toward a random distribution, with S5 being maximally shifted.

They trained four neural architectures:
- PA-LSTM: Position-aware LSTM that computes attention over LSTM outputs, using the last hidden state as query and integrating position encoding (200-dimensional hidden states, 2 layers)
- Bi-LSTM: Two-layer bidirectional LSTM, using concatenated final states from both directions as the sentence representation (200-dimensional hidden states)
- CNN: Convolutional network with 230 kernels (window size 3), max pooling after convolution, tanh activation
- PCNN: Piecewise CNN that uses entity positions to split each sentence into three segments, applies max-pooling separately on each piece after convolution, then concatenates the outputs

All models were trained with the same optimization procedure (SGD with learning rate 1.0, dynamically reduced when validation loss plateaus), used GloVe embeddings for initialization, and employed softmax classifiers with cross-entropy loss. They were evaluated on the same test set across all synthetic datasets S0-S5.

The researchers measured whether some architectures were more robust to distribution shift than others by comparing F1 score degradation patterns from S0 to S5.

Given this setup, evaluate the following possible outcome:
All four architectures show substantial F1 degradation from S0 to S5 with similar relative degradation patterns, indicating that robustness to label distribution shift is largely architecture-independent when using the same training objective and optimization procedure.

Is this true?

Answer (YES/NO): NO